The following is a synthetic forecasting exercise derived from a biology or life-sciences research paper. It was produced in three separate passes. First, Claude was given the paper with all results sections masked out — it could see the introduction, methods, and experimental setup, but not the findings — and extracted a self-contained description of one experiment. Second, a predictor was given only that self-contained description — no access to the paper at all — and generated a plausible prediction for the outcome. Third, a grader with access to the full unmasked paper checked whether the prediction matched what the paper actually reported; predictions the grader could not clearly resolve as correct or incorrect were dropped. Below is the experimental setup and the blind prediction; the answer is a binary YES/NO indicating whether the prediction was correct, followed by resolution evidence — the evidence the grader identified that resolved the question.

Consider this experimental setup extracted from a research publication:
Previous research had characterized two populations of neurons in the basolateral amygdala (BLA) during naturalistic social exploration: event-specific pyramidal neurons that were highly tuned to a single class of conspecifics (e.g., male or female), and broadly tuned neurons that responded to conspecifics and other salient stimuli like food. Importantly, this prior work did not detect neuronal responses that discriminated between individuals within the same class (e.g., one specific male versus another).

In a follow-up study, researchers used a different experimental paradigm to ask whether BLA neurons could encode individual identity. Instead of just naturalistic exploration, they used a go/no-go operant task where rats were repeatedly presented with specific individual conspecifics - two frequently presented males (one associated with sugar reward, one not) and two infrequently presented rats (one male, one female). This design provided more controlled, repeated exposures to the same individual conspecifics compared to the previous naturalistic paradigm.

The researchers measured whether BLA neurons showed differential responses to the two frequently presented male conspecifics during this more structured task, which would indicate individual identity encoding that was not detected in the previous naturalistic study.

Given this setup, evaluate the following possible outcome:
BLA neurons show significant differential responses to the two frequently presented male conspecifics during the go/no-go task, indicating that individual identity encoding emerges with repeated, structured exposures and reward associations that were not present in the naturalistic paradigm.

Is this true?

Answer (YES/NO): NO